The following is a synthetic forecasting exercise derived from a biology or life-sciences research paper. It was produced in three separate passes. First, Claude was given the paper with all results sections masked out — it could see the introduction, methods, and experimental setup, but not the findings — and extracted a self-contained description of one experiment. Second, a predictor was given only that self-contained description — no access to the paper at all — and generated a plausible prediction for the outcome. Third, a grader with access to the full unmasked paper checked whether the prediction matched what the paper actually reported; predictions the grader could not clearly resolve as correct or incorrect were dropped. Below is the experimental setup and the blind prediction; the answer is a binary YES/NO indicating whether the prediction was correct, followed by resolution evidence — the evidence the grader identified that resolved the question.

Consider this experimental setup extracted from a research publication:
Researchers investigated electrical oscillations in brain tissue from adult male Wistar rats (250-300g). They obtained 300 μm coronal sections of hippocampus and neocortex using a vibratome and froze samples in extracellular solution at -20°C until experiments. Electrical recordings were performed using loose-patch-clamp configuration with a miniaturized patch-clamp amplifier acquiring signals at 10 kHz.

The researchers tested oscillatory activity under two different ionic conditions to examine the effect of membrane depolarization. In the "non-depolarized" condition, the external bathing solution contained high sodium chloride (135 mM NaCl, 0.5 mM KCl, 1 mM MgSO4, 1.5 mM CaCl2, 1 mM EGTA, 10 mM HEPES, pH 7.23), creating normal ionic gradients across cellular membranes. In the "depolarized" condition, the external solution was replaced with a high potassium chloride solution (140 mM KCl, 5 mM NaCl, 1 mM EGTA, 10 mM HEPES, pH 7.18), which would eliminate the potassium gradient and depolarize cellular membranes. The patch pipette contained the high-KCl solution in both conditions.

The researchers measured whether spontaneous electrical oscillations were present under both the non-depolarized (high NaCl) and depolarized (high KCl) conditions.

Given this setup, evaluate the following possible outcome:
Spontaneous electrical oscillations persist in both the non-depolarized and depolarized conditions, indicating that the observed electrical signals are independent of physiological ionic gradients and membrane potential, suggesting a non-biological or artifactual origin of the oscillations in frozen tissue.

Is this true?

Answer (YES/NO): NO